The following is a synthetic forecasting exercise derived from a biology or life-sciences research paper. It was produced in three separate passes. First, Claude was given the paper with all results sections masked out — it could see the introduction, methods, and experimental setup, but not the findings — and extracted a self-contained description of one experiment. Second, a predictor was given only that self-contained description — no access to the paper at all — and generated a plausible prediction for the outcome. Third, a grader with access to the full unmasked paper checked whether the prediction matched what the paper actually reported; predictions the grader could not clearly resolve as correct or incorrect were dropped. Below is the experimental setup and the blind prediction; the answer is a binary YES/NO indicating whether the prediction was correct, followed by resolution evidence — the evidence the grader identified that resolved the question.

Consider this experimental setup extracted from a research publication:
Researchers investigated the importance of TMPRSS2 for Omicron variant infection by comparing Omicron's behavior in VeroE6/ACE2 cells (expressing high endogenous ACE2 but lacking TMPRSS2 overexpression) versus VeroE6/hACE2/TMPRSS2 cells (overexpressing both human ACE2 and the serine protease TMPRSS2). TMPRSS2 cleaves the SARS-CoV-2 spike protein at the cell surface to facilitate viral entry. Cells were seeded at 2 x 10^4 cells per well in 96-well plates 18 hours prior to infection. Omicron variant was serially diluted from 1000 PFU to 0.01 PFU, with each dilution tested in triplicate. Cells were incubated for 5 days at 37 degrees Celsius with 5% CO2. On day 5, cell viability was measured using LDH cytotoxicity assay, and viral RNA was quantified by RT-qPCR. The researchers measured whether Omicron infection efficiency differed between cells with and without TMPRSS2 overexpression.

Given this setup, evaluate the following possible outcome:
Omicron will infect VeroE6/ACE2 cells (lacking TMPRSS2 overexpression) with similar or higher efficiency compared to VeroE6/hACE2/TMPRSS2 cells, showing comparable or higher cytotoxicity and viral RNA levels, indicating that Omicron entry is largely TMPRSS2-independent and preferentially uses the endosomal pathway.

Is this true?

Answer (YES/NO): NO